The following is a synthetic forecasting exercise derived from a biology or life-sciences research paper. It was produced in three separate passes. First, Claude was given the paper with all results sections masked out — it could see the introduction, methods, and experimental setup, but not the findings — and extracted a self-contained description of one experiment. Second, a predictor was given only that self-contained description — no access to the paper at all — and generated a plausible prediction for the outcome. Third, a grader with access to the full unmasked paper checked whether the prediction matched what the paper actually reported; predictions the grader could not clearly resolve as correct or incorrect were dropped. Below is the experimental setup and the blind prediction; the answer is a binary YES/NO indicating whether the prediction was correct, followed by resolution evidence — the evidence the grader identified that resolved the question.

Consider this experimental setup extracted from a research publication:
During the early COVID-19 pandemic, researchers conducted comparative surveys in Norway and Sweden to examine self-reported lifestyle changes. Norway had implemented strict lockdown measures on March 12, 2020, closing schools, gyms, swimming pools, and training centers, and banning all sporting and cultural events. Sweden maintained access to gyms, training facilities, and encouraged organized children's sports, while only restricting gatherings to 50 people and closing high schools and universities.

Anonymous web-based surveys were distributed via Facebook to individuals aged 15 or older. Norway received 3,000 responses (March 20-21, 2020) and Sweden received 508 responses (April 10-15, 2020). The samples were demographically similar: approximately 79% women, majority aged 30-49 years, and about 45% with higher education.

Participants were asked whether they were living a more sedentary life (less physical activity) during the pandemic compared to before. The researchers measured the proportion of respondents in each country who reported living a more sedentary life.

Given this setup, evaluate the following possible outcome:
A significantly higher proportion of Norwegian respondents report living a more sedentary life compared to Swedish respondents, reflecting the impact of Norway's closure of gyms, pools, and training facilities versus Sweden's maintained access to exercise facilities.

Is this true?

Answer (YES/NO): YES